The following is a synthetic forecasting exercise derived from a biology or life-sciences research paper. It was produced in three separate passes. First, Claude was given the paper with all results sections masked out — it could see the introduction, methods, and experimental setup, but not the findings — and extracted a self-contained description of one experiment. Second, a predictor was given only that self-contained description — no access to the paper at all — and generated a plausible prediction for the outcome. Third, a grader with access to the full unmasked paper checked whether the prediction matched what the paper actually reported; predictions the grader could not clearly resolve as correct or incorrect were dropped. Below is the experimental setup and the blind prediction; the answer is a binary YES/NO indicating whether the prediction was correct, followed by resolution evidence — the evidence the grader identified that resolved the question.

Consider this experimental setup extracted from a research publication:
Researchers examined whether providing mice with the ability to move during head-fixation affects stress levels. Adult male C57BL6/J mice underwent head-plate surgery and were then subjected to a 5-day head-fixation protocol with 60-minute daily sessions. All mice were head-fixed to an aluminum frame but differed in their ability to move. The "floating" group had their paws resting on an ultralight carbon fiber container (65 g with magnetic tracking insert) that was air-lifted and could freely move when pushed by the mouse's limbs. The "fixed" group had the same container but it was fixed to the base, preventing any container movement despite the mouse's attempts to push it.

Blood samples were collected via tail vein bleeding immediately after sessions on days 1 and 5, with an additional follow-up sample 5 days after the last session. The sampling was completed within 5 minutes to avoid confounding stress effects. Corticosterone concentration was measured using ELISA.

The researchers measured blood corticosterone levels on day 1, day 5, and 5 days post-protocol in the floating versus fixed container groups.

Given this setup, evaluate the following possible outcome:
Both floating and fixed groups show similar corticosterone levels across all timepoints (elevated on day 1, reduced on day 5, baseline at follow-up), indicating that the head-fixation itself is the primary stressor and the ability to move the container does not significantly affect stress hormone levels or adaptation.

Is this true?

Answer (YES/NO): NO